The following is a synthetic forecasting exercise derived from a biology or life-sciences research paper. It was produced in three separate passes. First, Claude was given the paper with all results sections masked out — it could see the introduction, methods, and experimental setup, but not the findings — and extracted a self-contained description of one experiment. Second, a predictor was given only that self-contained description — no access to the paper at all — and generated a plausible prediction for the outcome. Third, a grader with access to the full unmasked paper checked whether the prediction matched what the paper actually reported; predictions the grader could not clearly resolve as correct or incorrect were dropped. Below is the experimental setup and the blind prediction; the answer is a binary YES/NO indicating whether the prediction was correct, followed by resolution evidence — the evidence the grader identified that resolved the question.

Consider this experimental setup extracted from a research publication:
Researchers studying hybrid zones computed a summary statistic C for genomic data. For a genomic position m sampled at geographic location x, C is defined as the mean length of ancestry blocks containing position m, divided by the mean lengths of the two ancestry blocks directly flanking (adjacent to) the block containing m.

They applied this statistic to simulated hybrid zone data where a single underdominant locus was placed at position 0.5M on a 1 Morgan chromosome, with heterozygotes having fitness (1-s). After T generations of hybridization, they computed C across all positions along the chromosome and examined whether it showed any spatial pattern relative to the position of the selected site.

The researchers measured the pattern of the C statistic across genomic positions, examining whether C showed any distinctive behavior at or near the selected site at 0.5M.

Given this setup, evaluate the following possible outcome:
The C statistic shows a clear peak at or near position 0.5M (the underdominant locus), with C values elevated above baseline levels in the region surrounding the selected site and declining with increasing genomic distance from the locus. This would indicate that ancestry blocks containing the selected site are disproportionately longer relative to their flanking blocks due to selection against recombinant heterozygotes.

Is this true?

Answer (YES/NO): YES